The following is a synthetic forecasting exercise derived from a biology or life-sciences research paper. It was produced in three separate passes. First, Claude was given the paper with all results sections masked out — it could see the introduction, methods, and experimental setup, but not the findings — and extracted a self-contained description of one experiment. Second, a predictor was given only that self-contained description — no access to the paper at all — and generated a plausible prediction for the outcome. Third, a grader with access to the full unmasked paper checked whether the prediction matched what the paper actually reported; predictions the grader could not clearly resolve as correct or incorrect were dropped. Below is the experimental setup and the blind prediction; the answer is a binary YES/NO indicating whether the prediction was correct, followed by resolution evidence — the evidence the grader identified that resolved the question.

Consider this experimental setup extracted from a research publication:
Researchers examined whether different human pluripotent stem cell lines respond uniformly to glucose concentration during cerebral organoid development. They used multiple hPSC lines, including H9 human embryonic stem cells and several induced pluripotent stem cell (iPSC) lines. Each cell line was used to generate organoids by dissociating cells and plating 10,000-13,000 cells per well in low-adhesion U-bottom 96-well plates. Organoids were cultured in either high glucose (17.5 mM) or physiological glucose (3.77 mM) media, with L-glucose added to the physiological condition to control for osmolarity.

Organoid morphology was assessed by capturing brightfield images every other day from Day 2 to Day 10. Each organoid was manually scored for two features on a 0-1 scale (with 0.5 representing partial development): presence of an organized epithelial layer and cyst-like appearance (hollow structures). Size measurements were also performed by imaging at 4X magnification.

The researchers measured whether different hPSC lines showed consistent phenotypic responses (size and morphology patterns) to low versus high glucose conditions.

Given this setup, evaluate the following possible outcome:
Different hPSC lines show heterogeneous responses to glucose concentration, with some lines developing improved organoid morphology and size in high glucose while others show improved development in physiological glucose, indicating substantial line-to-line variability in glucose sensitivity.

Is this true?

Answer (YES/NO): YES